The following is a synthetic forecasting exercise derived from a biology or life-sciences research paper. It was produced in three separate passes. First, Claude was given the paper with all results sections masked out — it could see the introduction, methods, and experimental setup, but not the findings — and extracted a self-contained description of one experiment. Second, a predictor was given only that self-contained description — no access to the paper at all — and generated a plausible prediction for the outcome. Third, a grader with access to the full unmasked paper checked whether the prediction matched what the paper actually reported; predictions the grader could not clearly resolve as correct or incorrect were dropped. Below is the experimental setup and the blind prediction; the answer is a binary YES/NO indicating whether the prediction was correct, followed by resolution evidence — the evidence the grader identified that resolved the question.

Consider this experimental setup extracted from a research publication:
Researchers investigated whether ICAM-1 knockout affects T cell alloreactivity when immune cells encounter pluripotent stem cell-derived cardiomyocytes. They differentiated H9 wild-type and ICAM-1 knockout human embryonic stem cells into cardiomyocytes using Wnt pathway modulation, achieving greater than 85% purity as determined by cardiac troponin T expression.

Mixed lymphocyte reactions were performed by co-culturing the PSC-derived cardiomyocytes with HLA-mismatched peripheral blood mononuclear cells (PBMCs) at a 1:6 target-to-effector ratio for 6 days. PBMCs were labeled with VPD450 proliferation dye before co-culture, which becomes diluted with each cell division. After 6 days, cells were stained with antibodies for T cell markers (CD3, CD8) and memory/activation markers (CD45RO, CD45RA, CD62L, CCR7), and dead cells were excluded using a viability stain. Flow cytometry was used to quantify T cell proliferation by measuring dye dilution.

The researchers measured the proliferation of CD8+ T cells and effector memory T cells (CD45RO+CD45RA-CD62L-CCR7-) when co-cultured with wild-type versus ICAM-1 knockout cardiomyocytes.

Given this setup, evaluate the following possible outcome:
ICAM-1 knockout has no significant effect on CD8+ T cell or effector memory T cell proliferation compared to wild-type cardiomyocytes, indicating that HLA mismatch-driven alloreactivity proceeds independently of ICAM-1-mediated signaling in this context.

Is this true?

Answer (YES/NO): NO